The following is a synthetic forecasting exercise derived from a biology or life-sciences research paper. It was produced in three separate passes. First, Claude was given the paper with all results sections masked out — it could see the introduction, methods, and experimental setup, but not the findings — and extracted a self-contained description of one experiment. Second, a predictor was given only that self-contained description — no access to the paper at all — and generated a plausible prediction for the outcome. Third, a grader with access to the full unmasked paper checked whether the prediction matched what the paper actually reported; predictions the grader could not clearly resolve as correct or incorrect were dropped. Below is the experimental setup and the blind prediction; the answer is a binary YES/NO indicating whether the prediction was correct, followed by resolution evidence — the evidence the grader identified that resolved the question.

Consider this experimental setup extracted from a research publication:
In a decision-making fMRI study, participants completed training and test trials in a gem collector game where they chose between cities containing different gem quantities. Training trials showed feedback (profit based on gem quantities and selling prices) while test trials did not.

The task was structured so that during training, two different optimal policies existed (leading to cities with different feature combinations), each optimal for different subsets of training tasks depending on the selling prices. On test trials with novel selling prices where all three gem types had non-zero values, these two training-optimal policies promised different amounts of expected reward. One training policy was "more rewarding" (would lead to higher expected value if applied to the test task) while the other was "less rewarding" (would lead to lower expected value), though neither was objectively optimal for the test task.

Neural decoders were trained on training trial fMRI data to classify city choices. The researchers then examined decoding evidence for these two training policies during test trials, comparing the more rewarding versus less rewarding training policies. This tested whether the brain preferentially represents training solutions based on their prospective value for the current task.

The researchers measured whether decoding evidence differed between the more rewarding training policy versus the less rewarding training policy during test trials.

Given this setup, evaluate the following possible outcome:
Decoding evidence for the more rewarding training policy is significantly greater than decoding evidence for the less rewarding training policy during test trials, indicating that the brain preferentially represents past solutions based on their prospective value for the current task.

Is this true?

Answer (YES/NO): YES